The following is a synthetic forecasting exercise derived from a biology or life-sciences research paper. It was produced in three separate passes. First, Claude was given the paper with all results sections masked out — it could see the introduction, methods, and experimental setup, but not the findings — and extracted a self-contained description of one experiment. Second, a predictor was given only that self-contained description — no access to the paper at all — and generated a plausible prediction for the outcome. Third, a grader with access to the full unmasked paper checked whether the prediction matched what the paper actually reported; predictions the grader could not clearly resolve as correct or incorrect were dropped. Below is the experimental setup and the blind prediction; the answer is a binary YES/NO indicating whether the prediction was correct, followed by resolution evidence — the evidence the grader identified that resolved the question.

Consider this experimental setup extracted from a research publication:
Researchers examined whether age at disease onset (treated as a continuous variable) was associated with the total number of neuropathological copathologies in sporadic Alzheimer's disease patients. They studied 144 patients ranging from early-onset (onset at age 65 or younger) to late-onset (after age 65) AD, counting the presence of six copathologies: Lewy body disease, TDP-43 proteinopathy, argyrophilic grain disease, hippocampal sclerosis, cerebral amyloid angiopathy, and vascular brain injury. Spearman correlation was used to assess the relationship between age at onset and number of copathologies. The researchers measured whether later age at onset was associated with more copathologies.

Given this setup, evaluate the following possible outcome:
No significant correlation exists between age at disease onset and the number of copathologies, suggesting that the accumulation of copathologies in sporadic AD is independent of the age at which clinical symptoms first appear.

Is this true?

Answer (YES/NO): NO